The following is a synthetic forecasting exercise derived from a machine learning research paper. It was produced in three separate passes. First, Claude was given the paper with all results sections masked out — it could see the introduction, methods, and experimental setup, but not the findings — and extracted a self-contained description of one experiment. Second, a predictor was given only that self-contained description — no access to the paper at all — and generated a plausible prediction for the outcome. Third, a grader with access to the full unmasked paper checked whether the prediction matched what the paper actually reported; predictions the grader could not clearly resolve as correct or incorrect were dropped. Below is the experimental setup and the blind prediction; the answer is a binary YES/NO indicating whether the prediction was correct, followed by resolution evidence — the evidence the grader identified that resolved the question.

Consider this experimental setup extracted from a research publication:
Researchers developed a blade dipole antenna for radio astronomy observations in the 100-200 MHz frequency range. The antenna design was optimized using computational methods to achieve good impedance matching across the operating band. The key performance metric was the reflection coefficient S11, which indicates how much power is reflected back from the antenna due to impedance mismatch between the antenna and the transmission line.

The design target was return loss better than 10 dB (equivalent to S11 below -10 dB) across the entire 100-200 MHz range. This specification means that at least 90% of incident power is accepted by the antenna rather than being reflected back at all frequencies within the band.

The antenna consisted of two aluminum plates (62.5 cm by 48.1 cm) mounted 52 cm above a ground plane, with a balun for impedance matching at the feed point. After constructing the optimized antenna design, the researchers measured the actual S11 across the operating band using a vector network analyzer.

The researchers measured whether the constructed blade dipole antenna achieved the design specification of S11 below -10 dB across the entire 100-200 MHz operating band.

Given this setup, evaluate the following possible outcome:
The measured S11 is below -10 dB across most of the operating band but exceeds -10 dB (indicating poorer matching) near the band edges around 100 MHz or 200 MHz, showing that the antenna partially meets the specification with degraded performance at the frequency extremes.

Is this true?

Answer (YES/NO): YES